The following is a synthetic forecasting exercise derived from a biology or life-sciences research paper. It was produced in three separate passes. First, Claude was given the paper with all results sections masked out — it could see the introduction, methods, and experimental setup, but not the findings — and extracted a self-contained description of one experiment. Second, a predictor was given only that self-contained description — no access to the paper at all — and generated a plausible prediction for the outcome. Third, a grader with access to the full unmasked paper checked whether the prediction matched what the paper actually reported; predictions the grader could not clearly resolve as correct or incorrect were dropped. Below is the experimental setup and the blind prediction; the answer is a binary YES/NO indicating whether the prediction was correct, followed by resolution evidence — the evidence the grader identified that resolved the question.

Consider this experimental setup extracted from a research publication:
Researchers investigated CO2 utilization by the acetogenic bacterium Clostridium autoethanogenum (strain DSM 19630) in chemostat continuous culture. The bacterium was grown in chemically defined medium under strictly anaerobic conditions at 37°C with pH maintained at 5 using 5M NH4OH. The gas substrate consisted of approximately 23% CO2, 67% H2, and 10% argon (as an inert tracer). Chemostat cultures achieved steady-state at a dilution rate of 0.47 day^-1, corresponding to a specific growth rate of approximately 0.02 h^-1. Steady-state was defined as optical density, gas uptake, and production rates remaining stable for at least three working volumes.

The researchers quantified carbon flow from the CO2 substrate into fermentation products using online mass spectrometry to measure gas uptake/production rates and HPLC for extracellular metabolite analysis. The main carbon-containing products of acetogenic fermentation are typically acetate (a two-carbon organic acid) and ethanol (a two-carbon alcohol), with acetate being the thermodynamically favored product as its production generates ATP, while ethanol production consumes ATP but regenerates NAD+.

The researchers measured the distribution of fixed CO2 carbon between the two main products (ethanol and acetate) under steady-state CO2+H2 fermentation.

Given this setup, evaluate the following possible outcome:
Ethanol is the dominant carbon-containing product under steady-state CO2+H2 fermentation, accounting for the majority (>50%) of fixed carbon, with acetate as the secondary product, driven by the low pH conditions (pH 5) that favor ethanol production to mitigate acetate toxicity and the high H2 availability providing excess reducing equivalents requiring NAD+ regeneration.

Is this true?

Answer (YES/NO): YES